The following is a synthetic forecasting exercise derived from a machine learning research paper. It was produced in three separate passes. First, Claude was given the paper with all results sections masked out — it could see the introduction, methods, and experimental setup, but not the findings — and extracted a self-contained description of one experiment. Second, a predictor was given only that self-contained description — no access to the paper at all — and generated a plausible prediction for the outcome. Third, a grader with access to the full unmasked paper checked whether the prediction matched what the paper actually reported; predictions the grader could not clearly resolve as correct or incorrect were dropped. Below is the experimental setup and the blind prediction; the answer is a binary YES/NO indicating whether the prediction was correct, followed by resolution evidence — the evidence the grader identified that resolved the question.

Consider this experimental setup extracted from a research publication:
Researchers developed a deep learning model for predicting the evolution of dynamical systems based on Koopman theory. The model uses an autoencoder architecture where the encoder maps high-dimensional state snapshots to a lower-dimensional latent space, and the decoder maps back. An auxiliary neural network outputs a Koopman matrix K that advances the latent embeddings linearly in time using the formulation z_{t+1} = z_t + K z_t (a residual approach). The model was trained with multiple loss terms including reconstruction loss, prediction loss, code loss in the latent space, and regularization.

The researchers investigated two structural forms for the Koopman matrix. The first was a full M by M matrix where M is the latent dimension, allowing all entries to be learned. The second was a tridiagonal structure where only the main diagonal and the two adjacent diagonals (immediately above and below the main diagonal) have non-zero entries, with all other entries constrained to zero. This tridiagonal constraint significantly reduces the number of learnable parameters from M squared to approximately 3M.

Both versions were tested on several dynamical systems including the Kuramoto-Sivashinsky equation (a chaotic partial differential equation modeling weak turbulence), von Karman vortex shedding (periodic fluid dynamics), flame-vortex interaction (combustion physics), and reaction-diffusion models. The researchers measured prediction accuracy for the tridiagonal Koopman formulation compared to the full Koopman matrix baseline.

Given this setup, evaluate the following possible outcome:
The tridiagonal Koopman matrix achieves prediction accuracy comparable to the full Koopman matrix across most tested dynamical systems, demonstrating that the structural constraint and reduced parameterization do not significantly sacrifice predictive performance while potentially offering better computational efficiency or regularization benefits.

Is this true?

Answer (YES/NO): NO